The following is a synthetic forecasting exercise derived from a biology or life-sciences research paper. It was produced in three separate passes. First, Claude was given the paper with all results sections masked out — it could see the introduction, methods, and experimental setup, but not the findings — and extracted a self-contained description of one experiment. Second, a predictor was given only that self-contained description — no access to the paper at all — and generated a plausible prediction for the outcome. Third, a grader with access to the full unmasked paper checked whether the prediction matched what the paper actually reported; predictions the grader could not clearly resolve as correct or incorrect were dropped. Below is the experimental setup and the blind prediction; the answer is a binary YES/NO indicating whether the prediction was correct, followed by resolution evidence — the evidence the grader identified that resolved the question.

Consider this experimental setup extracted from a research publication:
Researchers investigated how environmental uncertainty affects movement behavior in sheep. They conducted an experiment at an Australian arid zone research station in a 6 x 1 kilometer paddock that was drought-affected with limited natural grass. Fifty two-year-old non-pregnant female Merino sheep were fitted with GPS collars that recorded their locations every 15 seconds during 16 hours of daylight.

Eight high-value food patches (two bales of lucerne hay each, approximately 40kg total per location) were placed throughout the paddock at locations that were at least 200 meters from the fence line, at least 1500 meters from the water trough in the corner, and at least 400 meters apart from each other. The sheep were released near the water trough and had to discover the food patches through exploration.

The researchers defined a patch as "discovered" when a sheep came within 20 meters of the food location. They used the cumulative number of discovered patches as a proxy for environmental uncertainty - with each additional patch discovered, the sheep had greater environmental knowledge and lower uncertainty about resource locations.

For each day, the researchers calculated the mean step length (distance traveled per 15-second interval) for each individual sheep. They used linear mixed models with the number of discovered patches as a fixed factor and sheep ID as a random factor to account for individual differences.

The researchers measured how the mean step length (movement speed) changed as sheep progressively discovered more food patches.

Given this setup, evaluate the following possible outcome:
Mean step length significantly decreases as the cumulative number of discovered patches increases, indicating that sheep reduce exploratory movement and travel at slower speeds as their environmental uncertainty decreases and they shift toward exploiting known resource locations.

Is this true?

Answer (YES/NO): NO